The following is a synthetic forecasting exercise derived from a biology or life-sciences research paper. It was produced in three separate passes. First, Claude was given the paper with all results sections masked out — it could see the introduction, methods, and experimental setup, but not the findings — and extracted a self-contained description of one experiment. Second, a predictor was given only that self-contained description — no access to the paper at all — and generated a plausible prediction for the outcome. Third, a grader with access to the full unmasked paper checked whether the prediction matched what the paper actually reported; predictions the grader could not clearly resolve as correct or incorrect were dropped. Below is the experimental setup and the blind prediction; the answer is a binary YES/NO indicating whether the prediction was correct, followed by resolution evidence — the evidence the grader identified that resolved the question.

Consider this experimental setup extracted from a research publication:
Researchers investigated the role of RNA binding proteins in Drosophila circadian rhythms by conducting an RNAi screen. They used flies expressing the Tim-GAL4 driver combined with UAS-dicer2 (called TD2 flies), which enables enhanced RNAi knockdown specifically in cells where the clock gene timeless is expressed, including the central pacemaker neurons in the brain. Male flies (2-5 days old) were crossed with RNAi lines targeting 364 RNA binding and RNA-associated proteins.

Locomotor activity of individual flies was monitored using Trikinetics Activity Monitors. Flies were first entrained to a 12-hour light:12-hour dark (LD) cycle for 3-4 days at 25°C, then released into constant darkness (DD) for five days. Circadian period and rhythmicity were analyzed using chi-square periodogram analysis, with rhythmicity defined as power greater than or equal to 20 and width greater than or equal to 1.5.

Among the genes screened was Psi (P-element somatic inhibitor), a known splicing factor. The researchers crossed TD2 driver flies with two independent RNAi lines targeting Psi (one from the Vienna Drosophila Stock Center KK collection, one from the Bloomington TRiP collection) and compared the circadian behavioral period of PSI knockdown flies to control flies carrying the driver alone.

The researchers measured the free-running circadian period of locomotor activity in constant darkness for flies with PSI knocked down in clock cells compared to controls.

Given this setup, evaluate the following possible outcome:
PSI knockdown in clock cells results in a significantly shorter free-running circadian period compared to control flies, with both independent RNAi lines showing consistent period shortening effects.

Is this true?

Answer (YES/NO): YES